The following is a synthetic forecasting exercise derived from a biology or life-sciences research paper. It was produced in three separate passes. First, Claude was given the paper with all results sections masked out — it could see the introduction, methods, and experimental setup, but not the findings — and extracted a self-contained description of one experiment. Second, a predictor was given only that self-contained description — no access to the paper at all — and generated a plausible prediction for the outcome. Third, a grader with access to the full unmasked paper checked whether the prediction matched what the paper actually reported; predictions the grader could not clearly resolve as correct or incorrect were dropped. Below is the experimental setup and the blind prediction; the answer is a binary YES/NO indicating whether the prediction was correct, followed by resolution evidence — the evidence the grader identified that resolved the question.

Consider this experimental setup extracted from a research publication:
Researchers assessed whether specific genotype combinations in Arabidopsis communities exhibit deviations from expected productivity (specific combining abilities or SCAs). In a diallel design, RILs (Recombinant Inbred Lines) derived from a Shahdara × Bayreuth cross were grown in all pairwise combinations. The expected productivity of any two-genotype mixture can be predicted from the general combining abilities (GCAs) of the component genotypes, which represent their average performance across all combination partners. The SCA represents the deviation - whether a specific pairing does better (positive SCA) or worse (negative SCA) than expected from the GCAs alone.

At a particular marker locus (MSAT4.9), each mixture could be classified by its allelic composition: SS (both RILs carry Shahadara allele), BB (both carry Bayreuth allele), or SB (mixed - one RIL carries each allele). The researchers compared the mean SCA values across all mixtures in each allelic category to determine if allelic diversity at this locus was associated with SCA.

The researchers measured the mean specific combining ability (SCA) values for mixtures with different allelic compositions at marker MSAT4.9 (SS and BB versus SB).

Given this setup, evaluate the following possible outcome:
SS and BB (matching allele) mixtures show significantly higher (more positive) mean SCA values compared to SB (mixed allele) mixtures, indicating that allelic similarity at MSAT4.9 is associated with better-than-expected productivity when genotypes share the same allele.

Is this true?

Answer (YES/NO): NO